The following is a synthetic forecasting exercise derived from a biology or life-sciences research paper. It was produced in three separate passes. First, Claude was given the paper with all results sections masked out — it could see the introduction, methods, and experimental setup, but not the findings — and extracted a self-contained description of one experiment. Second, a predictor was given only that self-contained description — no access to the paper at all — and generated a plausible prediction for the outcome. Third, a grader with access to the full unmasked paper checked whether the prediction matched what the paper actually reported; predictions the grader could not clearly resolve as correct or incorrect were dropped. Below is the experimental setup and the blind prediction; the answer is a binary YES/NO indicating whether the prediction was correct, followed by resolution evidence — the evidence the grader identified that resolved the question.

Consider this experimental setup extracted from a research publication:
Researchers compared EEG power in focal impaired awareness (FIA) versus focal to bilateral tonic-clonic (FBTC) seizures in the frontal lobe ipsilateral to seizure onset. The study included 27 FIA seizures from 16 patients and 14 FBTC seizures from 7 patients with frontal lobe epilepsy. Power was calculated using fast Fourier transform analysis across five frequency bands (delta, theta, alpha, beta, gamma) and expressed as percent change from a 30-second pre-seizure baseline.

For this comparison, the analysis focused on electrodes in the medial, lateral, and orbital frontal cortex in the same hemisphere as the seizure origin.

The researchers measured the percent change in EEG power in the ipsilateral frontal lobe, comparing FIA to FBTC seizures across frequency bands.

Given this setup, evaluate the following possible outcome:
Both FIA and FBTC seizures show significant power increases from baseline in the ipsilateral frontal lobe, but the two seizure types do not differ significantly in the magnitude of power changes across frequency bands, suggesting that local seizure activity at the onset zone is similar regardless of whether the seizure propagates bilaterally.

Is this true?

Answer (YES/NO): NO